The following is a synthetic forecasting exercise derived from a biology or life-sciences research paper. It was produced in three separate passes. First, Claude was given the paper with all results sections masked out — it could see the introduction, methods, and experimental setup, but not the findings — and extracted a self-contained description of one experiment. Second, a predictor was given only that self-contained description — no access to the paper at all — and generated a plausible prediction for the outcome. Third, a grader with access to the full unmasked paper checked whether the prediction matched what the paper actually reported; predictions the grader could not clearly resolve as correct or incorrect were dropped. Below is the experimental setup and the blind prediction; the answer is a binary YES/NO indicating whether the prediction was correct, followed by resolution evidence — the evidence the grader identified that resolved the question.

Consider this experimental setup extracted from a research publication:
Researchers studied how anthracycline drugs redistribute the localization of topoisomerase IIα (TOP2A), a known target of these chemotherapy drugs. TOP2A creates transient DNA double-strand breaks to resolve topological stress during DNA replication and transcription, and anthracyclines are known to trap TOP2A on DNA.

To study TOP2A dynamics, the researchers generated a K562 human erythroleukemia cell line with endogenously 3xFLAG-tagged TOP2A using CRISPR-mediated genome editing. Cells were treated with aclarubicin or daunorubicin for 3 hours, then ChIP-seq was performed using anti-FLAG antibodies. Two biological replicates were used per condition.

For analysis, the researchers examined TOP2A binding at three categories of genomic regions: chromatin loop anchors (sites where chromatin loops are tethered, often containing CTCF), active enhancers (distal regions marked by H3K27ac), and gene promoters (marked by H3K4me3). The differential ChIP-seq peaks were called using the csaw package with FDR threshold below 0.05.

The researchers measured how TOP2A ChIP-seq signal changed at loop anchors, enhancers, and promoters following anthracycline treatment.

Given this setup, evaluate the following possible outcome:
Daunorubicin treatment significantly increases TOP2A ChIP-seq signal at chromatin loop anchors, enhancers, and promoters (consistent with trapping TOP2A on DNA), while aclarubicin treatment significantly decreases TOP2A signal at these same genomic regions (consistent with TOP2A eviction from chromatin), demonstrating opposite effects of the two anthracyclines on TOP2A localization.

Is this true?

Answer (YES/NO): NO